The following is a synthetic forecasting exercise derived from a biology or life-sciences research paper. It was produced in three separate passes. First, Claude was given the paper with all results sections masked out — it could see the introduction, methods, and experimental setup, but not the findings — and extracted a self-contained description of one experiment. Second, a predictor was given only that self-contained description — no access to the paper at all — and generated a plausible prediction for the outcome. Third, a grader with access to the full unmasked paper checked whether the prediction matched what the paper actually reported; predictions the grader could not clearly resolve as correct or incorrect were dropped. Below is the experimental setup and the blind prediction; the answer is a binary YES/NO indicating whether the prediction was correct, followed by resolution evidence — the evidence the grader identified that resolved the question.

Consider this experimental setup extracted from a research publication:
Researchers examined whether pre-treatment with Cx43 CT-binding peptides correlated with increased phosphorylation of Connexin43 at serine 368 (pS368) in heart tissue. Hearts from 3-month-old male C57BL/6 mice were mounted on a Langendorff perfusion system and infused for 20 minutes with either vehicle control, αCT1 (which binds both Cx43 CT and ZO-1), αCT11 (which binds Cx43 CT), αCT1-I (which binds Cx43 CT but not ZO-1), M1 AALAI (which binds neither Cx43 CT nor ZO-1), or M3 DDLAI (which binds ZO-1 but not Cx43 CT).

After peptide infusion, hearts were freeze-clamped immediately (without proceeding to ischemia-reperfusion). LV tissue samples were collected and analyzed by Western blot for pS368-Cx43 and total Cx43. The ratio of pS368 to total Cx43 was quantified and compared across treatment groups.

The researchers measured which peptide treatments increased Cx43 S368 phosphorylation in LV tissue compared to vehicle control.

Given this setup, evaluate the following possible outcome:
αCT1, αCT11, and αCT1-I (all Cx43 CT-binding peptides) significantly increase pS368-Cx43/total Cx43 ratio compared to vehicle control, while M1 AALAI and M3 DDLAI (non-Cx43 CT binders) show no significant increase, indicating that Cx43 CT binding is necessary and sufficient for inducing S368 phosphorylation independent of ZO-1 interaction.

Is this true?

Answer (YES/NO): YES